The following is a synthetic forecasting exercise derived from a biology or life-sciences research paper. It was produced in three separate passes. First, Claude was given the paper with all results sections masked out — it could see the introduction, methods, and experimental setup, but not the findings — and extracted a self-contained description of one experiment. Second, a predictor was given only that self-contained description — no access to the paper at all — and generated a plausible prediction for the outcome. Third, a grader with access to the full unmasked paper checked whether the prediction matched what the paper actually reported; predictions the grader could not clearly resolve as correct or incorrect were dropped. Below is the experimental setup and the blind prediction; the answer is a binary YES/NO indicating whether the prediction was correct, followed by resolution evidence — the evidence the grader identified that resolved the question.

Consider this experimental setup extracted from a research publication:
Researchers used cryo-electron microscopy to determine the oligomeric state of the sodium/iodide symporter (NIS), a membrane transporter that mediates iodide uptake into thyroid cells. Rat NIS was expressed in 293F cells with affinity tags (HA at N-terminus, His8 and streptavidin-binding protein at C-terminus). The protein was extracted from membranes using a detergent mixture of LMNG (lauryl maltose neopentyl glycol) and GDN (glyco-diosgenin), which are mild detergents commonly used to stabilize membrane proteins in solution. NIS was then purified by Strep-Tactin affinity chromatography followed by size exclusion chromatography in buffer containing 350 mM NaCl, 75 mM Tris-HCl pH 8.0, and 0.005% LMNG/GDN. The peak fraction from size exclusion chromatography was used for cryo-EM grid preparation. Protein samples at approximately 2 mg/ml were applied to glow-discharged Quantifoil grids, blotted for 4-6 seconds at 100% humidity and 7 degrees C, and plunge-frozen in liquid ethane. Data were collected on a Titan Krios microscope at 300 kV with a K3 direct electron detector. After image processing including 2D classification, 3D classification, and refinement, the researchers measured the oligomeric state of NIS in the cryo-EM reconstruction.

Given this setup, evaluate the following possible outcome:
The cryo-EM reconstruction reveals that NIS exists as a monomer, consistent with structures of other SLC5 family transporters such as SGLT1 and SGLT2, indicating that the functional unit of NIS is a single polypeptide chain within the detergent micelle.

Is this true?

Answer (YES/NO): NO